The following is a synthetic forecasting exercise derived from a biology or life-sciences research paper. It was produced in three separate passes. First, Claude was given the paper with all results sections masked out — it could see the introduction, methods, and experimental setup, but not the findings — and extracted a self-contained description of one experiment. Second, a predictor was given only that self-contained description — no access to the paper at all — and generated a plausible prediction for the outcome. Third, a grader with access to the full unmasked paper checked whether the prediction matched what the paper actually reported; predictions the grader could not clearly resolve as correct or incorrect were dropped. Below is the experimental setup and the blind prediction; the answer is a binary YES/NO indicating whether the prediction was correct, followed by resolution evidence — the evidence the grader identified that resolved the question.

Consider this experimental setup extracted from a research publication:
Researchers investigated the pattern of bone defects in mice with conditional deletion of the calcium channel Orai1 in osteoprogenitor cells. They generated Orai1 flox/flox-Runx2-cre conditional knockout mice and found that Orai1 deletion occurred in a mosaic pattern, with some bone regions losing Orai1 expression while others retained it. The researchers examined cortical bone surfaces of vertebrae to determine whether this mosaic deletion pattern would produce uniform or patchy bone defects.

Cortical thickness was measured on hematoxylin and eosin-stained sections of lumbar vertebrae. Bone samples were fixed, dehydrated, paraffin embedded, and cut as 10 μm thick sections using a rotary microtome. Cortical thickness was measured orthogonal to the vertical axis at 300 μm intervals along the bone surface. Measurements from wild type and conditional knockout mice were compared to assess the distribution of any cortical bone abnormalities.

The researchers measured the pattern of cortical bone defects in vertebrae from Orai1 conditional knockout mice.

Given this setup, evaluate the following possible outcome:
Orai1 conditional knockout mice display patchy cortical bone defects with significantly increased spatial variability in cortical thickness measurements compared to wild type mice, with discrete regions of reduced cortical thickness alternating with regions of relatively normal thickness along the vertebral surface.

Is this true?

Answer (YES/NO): YES